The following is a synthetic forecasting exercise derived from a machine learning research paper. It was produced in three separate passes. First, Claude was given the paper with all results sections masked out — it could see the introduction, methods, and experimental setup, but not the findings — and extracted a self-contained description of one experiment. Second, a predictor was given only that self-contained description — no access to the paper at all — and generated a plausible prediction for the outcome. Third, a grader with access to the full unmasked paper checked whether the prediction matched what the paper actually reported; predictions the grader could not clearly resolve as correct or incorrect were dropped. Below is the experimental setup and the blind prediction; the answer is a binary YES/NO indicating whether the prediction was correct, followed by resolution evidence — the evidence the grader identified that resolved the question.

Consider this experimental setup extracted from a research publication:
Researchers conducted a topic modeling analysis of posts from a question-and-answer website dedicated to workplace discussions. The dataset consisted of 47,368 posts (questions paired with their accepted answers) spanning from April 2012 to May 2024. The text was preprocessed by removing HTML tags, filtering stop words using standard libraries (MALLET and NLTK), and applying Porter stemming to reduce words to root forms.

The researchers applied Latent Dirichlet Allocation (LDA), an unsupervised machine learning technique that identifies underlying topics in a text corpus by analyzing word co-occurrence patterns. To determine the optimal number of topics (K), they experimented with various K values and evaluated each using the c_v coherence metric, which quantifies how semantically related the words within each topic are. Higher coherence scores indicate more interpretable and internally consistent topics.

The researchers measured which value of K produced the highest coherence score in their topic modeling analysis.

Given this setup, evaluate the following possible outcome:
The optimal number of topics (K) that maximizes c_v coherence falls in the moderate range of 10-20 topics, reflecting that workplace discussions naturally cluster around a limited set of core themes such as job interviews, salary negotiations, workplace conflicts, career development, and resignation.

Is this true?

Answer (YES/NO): NO